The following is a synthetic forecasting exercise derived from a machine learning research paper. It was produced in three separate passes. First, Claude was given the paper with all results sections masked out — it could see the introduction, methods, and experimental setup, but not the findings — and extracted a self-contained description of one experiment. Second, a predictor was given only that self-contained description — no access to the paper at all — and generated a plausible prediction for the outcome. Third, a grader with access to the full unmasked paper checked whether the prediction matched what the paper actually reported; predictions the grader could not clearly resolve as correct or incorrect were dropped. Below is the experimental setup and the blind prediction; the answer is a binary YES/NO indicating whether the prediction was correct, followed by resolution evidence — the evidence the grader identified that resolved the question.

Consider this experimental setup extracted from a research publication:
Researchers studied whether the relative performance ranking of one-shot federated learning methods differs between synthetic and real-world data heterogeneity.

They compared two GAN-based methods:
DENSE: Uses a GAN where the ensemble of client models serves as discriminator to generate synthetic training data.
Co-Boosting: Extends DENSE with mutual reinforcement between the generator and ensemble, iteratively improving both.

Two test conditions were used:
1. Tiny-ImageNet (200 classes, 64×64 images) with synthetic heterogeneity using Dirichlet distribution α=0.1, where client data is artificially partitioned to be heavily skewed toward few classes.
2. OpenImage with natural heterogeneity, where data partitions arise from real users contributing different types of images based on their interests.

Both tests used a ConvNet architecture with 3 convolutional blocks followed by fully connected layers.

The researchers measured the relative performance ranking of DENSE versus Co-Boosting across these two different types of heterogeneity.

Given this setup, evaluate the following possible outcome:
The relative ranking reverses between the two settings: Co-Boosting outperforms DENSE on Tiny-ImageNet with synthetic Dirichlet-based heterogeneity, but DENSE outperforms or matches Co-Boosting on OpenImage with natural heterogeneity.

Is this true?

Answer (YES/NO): NO